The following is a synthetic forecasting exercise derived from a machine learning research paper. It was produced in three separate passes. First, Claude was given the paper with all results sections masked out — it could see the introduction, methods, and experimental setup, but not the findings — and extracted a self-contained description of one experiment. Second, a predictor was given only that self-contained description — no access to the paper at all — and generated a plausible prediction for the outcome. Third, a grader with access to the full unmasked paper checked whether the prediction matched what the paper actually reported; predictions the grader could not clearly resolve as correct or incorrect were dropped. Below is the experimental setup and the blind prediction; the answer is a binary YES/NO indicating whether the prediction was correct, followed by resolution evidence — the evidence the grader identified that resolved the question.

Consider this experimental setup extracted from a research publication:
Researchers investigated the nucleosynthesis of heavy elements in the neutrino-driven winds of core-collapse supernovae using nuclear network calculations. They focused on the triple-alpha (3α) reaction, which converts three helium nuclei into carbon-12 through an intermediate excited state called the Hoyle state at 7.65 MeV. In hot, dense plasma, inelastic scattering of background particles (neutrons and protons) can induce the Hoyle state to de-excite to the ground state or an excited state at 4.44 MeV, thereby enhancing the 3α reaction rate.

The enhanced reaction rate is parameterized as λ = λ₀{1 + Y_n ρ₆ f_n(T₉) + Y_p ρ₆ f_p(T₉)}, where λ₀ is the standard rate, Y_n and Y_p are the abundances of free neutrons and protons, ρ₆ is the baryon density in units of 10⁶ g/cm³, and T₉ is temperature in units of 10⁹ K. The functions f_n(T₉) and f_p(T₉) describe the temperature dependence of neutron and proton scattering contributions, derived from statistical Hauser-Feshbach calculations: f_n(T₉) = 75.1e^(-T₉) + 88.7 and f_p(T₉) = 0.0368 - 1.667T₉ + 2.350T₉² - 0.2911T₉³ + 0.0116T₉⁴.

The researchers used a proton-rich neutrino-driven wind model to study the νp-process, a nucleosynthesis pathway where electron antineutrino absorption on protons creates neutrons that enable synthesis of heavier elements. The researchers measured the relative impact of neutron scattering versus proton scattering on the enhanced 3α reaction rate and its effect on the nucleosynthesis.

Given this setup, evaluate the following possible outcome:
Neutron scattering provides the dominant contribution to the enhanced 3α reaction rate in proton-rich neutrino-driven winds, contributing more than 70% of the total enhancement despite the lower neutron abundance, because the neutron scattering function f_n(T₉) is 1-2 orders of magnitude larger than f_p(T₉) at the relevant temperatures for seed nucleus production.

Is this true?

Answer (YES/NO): NO